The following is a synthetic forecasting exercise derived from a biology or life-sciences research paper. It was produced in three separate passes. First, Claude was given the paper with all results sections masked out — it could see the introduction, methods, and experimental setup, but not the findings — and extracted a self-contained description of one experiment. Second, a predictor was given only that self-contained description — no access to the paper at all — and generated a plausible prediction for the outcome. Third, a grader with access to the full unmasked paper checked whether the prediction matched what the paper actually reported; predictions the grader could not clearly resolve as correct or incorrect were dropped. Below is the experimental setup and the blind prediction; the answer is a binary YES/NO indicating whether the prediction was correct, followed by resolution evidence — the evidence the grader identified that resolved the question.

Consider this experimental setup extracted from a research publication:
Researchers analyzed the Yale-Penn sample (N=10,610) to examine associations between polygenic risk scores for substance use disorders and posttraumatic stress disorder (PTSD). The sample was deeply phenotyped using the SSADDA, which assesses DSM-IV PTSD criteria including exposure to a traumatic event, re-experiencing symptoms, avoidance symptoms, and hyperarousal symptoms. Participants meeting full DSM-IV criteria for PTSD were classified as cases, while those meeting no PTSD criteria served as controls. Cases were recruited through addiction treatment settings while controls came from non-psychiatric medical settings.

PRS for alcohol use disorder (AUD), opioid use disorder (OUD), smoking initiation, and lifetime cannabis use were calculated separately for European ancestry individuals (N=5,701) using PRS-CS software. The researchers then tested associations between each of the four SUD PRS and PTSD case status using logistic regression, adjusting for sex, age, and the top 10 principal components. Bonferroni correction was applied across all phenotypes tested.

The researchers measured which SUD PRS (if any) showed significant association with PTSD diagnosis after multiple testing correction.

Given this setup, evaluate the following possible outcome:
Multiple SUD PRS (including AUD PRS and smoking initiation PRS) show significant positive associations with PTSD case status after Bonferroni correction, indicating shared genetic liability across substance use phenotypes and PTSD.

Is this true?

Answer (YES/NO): NO